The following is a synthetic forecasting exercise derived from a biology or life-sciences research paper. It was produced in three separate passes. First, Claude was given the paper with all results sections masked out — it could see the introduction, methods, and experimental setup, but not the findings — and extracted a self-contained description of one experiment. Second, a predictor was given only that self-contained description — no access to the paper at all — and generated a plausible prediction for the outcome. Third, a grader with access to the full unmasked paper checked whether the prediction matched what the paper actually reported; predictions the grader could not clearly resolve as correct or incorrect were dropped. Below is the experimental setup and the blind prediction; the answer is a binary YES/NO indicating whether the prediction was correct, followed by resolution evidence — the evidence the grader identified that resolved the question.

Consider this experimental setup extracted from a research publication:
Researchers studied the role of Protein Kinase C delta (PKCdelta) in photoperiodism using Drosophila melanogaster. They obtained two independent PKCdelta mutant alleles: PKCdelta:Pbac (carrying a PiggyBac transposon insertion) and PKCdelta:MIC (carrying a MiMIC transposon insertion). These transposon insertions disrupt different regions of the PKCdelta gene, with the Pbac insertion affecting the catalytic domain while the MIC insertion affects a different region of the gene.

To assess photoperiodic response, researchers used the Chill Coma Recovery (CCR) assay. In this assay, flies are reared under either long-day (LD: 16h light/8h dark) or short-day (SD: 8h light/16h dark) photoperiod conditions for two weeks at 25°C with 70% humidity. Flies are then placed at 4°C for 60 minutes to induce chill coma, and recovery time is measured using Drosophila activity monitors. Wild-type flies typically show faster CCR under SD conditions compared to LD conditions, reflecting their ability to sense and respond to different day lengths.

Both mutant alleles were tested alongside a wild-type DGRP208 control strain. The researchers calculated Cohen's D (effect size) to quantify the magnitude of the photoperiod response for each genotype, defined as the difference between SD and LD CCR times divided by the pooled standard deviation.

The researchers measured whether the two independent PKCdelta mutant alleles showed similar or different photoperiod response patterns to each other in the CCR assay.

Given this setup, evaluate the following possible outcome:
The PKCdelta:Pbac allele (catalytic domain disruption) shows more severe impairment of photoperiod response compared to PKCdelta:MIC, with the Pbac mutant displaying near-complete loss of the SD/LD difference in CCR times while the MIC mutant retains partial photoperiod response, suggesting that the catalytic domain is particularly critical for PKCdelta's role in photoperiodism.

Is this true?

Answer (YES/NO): NO